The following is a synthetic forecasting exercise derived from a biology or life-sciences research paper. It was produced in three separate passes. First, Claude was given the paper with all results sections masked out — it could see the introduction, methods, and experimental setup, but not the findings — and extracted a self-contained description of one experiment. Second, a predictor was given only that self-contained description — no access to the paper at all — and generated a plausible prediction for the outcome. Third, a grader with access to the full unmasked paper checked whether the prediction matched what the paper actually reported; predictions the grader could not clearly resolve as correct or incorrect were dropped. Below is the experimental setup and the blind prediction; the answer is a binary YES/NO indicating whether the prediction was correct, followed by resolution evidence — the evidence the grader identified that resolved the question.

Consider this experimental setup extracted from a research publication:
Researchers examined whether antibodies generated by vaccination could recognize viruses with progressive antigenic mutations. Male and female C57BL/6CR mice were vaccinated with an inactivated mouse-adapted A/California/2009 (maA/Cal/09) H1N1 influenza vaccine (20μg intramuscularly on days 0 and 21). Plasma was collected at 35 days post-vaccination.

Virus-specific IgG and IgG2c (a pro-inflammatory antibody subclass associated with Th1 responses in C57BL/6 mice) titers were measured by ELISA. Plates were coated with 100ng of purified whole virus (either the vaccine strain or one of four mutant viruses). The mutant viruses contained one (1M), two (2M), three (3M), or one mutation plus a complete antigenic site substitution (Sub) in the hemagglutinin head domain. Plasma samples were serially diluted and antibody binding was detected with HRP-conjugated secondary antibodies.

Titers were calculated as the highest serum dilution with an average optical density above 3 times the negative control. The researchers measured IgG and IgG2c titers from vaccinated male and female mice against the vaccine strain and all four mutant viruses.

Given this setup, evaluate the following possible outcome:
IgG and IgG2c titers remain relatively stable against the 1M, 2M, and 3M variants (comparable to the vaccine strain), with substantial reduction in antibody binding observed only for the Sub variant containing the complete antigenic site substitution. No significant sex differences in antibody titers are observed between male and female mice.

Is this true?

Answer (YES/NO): NO